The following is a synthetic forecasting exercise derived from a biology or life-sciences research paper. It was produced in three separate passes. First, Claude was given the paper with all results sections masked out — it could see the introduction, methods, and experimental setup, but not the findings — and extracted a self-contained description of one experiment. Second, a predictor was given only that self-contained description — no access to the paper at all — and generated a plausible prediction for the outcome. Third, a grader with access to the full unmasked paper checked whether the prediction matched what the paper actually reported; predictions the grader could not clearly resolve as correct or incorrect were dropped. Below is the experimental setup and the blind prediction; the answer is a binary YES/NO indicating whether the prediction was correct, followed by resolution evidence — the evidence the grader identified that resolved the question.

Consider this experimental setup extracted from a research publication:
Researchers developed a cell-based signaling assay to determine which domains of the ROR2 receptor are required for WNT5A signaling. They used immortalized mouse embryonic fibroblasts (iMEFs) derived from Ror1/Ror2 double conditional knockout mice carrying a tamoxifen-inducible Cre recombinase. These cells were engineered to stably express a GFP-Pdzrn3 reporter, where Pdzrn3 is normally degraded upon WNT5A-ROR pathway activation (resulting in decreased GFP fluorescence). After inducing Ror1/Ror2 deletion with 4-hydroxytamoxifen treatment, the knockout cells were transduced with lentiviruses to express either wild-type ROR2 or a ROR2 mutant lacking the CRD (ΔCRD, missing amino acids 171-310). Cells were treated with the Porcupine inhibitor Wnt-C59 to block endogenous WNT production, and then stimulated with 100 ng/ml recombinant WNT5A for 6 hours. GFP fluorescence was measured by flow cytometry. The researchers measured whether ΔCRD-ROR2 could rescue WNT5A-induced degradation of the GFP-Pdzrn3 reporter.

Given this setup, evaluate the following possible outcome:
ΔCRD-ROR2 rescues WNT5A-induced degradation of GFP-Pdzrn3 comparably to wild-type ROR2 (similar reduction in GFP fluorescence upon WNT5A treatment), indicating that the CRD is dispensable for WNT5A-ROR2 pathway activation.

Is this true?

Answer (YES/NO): NO